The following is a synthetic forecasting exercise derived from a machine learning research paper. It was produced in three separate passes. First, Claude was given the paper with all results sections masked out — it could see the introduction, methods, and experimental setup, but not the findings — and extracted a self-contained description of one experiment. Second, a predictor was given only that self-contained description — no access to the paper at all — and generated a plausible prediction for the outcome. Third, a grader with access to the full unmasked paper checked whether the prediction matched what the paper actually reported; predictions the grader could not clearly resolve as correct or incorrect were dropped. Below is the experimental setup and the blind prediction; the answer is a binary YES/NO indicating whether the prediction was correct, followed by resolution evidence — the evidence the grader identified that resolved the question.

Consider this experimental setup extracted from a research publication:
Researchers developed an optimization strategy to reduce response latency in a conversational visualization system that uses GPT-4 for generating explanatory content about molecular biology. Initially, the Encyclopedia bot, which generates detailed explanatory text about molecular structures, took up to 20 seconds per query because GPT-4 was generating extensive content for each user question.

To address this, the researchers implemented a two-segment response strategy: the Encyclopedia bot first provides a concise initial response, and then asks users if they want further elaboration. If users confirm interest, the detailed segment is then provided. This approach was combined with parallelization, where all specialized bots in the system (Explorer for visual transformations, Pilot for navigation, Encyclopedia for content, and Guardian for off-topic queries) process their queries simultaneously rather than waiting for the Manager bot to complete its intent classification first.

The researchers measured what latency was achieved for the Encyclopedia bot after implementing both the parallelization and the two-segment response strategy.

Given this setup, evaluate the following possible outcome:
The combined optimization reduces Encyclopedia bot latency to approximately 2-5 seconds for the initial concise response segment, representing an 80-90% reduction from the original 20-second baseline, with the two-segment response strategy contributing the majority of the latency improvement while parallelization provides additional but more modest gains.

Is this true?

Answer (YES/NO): NO